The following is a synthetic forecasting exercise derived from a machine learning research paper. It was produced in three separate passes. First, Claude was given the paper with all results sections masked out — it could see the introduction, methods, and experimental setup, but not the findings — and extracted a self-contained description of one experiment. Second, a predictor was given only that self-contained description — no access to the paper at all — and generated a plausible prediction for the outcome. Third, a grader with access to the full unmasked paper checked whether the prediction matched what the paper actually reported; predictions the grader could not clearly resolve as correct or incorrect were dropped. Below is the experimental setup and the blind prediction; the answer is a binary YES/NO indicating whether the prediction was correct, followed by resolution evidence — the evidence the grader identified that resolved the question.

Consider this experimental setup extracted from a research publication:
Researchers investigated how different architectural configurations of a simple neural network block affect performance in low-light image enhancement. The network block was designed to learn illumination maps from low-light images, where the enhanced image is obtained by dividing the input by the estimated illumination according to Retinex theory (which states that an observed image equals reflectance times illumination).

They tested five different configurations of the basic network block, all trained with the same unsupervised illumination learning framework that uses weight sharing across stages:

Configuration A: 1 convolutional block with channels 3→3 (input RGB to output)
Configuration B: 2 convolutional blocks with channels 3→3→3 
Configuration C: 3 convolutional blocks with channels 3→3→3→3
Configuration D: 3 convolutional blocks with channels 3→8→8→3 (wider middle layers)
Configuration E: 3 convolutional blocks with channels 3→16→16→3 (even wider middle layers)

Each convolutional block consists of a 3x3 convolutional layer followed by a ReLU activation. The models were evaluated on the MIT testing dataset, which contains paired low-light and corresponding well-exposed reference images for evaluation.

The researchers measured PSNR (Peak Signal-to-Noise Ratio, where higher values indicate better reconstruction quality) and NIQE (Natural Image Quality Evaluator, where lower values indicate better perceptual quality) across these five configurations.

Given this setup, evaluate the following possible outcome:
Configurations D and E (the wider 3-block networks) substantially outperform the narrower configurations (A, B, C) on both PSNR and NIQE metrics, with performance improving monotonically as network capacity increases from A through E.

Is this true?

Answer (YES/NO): NO